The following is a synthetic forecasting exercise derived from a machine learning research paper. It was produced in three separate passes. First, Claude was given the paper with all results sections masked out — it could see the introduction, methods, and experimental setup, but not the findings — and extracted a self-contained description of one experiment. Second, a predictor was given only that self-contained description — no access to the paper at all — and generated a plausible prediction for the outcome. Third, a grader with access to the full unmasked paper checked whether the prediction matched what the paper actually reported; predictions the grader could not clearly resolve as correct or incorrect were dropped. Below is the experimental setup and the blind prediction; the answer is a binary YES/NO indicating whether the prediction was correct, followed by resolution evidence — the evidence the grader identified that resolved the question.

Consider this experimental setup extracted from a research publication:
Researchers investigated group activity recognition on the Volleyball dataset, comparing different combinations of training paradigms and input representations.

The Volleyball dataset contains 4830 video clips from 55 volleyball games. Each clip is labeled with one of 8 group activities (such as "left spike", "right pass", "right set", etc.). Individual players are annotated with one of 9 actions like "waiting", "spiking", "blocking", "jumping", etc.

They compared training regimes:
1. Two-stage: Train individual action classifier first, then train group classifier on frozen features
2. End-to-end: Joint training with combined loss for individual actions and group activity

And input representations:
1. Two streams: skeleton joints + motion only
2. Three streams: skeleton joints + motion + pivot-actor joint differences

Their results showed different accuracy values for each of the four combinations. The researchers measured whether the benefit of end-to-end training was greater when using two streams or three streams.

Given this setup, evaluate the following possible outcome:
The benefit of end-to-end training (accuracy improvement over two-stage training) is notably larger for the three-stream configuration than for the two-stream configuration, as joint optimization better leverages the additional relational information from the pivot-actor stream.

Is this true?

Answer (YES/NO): YES